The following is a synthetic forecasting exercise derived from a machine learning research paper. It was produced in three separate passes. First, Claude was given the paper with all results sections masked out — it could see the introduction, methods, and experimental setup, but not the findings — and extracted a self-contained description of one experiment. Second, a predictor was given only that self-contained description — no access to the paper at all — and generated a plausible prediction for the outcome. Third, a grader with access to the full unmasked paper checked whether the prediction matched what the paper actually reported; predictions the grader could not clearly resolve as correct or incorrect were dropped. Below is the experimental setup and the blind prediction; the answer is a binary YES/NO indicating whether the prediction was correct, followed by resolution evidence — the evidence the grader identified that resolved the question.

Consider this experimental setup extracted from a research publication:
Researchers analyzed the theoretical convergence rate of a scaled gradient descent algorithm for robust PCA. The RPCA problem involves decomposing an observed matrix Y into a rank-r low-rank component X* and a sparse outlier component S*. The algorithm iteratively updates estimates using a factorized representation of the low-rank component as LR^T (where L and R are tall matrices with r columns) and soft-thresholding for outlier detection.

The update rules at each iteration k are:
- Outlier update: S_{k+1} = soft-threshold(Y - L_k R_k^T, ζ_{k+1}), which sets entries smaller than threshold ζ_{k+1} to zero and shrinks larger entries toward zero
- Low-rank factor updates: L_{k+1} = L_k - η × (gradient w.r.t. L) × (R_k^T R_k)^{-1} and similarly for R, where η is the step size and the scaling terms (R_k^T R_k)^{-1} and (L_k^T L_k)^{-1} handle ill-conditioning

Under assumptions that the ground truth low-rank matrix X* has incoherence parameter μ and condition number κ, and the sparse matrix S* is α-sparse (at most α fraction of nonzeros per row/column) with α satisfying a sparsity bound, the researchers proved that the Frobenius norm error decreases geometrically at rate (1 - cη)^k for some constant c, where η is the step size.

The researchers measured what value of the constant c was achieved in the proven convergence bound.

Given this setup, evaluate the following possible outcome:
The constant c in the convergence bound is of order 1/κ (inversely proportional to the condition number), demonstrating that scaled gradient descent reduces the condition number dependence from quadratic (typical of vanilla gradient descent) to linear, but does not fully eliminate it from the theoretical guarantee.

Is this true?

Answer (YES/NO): NO